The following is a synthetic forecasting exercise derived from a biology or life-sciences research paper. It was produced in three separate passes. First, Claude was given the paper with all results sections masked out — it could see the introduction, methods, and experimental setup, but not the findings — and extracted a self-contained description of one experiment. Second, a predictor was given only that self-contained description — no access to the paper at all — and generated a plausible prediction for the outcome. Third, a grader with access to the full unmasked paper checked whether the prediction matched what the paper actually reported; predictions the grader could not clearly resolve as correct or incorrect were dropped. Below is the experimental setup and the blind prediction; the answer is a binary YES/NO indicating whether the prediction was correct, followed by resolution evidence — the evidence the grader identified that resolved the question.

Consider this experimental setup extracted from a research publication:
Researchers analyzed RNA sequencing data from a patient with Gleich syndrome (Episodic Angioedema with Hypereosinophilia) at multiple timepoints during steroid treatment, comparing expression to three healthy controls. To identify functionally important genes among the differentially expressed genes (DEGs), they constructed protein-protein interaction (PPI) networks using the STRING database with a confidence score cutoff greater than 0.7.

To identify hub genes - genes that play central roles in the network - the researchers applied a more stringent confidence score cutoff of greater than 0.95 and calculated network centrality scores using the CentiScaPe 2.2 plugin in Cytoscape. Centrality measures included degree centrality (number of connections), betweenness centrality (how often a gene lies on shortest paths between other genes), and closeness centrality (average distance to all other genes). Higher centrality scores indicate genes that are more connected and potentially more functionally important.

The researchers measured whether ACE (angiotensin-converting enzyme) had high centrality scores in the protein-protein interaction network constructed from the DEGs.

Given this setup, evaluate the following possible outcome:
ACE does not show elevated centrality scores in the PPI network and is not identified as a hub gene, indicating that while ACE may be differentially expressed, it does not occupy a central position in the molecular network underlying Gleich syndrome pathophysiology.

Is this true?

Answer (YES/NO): YES